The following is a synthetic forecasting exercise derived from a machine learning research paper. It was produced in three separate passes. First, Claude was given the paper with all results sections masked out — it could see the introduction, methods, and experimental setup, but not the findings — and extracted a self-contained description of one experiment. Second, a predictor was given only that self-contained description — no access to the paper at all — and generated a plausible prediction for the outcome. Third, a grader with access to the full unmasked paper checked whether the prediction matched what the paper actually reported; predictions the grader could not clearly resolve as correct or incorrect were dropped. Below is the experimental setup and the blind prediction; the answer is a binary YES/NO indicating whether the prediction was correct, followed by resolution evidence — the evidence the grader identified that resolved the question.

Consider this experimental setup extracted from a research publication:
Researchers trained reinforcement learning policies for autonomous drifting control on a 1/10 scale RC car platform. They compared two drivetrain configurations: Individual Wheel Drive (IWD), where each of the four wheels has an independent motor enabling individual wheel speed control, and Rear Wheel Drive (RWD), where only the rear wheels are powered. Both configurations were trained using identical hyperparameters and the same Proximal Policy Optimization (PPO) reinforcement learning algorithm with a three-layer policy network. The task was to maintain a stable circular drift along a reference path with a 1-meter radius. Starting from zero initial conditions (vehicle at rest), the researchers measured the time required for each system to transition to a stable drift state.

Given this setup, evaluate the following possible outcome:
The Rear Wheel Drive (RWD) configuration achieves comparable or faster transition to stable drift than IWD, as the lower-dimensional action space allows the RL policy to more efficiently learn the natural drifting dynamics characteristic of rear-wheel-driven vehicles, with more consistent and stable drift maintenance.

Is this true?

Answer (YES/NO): NO